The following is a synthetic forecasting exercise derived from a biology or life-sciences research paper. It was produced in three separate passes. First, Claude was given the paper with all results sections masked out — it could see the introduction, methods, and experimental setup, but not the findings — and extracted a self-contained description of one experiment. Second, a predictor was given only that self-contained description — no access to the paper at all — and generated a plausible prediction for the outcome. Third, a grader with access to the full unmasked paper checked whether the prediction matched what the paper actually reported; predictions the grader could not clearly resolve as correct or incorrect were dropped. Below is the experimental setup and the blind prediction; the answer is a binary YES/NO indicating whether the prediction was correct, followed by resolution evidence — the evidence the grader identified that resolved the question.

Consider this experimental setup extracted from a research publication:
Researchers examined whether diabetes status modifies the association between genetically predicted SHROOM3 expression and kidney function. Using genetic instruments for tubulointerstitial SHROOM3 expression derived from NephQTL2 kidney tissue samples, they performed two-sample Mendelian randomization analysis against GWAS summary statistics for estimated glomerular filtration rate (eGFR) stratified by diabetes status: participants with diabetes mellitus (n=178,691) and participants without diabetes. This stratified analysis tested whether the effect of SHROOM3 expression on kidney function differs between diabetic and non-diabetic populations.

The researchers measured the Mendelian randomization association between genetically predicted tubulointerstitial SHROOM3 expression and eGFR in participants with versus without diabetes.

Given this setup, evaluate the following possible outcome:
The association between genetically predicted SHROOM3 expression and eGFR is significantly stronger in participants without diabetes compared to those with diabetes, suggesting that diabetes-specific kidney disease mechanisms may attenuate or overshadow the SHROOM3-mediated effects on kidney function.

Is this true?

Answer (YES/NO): NO